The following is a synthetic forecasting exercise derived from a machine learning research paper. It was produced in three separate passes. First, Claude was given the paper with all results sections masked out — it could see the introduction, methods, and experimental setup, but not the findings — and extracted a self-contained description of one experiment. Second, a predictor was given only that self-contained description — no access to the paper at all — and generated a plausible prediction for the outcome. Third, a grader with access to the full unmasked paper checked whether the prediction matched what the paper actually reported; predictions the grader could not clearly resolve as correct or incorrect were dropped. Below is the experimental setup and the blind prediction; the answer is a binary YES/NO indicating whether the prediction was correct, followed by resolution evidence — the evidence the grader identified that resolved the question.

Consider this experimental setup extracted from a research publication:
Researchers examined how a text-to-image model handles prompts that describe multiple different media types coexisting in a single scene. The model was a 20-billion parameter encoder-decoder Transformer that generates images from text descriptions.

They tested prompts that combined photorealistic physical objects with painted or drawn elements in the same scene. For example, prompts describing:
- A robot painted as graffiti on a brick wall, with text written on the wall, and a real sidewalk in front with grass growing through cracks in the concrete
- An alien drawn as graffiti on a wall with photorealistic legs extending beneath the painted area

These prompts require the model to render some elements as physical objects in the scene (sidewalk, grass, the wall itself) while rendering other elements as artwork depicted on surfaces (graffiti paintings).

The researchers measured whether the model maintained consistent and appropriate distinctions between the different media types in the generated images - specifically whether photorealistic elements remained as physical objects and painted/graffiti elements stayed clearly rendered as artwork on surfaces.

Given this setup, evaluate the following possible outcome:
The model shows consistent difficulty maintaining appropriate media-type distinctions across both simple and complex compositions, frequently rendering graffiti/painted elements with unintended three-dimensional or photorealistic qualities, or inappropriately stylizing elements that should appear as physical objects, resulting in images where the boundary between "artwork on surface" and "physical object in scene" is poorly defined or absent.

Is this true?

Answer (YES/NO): NO